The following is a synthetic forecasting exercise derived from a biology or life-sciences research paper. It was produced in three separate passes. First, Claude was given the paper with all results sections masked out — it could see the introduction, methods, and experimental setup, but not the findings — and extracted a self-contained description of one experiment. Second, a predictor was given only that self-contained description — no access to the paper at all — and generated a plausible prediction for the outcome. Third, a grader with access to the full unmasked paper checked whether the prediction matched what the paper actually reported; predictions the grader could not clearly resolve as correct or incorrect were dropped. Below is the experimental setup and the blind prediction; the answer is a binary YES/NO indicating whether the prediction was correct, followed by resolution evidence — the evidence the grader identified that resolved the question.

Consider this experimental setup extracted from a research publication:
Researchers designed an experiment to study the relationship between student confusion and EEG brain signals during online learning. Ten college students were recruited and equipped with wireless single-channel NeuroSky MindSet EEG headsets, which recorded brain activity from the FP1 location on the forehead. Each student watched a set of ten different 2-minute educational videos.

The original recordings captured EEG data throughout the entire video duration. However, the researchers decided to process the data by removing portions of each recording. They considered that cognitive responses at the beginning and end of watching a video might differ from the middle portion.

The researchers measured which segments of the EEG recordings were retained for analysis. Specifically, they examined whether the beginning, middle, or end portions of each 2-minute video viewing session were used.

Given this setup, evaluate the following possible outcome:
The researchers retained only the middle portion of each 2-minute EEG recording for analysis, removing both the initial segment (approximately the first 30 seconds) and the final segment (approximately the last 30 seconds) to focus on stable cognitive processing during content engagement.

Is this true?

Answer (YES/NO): YES